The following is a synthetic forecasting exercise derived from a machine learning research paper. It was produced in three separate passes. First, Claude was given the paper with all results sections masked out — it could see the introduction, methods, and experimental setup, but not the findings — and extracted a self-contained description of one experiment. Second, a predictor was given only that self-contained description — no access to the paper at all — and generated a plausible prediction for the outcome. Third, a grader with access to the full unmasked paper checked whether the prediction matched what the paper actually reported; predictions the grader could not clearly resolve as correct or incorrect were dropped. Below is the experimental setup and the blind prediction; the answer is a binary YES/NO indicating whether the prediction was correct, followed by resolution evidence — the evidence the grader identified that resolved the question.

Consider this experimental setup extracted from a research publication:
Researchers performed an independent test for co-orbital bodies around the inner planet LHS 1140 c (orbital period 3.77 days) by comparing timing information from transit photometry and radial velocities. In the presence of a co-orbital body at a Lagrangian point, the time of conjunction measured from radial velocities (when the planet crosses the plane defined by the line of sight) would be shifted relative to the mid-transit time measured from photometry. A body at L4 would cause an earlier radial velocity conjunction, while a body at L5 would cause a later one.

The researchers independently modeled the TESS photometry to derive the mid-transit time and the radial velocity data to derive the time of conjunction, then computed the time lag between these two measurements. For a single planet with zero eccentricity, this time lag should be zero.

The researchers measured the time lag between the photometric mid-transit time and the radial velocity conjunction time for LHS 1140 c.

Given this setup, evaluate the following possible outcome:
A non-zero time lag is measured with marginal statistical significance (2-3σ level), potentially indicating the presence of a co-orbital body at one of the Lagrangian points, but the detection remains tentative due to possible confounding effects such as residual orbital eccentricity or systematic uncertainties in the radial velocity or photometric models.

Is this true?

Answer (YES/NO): NO